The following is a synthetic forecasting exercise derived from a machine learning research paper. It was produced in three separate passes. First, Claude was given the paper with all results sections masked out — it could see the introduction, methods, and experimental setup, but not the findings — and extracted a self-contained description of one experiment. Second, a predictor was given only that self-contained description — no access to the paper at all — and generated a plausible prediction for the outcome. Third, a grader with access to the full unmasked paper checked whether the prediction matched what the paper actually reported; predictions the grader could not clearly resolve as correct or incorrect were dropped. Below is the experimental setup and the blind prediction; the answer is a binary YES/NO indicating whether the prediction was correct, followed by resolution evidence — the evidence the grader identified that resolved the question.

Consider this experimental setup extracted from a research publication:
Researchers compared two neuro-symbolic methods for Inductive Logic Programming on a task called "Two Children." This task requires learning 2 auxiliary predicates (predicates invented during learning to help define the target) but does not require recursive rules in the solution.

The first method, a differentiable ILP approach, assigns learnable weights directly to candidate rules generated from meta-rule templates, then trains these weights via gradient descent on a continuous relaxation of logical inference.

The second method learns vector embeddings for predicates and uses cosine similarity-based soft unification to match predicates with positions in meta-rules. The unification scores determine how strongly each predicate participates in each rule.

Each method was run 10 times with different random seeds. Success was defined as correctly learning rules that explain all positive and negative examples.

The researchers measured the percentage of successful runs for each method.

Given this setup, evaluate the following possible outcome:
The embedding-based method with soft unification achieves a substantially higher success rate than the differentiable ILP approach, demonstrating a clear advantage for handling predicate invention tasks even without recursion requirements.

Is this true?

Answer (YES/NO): NO